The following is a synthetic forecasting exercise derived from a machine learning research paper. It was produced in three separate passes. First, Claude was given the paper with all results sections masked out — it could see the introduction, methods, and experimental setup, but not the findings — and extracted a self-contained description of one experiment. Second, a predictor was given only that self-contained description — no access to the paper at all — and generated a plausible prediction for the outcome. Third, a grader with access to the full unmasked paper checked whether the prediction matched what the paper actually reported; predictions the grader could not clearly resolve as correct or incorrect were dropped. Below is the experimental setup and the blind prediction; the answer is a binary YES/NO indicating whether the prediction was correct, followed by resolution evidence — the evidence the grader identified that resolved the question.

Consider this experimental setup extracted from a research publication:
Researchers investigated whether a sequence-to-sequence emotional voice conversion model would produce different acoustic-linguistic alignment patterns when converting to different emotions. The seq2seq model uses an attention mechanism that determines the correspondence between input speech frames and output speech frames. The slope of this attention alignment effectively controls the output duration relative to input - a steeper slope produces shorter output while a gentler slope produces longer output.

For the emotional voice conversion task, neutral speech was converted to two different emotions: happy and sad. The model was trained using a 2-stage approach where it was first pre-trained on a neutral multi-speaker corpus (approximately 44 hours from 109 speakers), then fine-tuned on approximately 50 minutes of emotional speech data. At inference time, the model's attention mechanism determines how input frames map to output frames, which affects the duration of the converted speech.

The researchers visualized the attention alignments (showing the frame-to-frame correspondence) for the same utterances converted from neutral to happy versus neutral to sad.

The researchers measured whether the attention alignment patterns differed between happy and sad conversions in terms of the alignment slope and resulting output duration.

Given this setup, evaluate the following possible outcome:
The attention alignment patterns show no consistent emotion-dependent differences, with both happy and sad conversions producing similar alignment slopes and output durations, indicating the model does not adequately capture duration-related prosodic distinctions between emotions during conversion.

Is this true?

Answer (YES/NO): NO